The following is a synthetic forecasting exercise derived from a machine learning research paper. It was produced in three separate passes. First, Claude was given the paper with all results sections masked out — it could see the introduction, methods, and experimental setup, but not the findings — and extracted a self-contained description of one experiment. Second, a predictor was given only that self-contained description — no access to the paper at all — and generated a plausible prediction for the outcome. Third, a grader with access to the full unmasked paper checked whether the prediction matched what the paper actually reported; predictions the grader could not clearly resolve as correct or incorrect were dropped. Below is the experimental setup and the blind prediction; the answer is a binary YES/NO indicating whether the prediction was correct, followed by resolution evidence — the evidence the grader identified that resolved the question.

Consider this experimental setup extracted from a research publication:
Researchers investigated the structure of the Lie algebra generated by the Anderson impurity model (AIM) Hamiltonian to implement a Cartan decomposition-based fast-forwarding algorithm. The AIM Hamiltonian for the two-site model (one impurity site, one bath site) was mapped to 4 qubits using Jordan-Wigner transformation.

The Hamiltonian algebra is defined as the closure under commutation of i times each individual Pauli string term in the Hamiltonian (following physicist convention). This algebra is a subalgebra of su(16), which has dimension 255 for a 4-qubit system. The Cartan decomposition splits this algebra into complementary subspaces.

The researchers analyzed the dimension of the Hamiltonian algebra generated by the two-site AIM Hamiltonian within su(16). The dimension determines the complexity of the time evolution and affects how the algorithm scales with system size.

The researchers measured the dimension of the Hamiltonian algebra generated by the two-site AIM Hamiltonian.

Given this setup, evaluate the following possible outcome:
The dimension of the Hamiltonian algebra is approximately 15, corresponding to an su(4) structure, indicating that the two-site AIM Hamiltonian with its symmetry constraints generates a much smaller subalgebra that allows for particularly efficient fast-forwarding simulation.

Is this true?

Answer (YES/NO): NO